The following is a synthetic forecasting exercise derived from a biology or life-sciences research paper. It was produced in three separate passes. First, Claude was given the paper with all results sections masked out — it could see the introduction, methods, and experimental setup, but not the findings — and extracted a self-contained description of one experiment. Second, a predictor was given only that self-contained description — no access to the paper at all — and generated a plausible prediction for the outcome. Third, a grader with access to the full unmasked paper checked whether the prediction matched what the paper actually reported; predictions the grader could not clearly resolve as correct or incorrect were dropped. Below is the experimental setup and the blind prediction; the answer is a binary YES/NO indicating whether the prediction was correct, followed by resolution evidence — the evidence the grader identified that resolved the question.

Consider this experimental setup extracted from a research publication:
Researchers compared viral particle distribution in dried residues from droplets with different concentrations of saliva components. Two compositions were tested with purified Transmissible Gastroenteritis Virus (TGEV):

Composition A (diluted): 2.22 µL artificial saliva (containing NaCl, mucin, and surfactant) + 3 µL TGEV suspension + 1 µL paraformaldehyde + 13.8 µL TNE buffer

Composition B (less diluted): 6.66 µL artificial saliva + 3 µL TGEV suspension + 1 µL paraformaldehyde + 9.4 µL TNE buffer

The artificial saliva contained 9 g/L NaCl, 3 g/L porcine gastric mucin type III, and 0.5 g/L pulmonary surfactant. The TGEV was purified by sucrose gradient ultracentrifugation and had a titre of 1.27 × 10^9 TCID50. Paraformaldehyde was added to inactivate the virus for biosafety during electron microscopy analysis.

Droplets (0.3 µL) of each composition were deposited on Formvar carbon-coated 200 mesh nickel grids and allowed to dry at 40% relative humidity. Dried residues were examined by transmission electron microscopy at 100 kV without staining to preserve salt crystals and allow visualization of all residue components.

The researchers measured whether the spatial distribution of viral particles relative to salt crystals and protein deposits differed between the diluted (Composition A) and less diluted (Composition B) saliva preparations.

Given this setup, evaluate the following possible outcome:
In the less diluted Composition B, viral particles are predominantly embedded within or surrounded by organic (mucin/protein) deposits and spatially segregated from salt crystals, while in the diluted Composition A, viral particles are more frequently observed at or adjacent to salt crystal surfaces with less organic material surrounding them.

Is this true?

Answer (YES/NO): NO